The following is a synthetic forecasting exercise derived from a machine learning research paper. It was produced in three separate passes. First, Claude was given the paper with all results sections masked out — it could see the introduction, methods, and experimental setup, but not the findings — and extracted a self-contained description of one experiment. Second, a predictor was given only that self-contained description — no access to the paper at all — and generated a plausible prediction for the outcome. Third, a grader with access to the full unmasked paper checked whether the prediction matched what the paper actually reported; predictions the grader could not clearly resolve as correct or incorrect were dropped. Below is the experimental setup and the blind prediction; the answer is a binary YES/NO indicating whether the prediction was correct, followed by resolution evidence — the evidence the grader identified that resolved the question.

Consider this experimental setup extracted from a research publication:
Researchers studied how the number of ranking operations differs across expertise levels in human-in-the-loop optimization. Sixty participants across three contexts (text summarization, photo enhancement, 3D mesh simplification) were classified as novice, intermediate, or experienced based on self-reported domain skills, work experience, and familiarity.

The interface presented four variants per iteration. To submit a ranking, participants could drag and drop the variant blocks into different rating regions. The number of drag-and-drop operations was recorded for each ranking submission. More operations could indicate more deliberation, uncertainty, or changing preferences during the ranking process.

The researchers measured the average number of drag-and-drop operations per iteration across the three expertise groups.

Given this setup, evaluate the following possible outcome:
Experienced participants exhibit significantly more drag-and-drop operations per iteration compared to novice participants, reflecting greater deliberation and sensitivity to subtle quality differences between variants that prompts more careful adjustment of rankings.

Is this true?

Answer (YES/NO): NO